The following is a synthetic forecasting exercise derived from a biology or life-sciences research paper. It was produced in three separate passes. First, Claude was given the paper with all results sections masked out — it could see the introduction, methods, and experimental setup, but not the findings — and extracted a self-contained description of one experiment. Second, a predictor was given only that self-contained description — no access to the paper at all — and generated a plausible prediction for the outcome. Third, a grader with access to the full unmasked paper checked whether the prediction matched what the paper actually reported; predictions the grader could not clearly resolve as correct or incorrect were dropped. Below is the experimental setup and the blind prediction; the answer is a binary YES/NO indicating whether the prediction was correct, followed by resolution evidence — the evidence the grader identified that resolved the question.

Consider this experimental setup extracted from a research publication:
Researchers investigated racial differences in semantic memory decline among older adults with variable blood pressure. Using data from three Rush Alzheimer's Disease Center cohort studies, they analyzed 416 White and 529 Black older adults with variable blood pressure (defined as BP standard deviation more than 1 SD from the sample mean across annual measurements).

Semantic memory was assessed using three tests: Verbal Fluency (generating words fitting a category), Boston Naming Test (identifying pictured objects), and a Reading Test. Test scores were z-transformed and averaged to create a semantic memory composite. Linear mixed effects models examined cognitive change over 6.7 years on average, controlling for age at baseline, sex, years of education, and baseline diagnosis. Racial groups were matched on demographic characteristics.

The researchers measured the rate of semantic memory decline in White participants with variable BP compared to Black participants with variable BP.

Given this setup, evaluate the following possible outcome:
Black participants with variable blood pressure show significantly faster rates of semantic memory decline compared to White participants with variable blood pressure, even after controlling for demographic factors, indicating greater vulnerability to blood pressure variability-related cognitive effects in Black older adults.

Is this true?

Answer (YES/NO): NO